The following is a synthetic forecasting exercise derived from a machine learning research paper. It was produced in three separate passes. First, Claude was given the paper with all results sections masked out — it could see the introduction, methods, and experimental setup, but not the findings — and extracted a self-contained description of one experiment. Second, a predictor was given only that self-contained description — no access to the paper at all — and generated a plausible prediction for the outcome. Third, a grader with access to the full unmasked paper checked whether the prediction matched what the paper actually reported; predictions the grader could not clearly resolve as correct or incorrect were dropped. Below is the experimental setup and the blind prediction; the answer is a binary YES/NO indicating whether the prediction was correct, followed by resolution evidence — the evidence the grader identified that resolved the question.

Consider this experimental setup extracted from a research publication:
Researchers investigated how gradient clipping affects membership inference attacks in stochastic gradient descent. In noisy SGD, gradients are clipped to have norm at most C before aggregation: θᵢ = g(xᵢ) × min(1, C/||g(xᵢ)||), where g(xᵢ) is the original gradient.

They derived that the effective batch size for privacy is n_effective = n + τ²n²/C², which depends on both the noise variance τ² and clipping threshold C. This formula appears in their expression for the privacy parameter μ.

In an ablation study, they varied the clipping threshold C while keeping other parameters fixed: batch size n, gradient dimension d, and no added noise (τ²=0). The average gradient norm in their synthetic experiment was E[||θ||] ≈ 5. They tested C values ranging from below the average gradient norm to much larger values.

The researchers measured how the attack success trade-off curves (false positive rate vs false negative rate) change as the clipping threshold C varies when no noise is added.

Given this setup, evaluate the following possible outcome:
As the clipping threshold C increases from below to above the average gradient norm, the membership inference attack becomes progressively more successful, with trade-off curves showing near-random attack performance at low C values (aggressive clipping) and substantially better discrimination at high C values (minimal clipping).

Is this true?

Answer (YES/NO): NO